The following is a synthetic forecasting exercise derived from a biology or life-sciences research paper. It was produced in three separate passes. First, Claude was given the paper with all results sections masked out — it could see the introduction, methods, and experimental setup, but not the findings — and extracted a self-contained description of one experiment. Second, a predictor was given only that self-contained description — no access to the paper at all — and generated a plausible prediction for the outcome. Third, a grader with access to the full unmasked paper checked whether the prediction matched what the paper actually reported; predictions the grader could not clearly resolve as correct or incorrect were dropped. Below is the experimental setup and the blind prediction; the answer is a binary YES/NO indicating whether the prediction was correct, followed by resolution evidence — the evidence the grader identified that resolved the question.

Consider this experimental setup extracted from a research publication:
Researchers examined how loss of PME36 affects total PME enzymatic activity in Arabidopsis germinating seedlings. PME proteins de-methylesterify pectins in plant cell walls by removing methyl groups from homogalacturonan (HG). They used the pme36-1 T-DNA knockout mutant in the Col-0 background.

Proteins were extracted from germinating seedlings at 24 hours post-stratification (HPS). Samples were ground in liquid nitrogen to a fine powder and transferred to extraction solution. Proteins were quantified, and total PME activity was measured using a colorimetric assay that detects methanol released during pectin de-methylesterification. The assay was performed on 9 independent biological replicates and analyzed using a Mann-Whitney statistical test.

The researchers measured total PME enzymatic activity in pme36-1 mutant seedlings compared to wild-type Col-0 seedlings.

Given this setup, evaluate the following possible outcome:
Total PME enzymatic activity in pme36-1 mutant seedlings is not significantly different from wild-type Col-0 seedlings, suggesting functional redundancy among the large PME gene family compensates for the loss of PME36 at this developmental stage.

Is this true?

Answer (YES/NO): YES